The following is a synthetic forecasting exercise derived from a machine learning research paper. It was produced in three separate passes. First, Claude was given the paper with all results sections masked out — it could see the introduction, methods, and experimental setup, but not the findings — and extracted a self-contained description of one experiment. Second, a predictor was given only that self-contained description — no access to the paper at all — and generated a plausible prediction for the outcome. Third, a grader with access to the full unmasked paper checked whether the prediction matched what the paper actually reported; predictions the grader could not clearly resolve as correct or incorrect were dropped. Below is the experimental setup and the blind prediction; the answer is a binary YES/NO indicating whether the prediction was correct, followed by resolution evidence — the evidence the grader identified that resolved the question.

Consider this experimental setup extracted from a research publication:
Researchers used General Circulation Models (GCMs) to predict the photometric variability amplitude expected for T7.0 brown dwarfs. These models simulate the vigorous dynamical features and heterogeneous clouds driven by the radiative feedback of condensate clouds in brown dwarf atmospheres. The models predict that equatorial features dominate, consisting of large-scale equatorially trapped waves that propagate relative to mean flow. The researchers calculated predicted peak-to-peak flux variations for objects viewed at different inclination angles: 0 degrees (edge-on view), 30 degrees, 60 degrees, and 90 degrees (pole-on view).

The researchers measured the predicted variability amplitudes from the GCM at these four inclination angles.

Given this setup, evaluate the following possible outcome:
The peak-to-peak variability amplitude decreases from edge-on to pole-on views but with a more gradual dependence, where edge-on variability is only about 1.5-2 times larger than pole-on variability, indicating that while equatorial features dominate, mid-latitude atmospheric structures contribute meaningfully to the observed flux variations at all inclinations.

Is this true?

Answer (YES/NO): NO